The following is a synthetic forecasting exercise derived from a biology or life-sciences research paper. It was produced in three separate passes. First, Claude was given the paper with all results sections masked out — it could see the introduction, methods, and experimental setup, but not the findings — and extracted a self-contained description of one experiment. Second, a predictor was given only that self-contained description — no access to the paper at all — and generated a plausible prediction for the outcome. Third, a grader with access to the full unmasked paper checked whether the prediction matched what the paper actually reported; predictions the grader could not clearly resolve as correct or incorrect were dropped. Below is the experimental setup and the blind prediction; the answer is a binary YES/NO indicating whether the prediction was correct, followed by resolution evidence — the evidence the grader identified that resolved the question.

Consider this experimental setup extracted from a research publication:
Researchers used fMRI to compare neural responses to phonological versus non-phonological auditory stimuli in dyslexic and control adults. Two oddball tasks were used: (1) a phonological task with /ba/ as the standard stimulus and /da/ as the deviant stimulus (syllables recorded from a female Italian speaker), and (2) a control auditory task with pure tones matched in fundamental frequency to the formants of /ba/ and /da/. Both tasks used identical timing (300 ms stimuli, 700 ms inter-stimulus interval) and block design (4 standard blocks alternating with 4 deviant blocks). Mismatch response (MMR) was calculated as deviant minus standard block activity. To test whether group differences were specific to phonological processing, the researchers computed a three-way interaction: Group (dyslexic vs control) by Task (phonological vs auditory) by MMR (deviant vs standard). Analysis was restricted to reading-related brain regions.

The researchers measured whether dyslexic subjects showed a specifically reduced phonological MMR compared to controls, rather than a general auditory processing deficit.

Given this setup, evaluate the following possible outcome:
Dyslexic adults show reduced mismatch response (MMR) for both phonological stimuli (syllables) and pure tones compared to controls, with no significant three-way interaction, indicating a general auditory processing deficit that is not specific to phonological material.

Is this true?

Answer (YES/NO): NO